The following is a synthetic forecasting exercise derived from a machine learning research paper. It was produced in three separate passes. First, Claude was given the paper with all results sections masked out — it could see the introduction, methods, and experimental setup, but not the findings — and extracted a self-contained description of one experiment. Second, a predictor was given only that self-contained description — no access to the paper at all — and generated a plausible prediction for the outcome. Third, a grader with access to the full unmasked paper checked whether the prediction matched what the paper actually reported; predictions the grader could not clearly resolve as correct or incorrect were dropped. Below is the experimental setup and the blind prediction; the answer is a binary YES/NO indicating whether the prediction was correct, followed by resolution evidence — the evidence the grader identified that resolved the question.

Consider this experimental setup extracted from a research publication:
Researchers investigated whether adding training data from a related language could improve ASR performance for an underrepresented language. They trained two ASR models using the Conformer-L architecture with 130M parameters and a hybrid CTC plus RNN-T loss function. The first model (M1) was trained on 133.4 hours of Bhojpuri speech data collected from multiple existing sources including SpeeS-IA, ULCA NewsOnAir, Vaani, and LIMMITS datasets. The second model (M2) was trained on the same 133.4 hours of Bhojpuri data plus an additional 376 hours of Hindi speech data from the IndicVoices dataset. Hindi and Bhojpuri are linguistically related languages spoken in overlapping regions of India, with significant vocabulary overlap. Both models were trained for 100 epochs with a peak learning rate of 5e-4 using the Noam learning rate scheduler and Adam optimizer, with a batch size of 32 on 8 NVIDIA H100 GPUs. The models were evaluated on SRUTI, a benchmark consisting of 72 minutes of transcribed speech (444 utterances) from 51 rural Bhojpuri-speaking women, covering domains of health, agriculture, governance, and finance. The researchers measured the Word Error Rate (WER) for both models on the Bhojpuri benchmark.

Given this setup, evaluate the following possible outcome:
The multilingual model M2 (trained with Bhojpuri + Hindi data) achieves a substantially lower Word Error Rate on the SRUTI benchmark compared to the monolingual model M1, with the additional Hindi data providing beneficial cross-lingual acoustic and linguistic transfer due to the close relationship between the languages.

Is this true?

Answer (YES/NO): NO